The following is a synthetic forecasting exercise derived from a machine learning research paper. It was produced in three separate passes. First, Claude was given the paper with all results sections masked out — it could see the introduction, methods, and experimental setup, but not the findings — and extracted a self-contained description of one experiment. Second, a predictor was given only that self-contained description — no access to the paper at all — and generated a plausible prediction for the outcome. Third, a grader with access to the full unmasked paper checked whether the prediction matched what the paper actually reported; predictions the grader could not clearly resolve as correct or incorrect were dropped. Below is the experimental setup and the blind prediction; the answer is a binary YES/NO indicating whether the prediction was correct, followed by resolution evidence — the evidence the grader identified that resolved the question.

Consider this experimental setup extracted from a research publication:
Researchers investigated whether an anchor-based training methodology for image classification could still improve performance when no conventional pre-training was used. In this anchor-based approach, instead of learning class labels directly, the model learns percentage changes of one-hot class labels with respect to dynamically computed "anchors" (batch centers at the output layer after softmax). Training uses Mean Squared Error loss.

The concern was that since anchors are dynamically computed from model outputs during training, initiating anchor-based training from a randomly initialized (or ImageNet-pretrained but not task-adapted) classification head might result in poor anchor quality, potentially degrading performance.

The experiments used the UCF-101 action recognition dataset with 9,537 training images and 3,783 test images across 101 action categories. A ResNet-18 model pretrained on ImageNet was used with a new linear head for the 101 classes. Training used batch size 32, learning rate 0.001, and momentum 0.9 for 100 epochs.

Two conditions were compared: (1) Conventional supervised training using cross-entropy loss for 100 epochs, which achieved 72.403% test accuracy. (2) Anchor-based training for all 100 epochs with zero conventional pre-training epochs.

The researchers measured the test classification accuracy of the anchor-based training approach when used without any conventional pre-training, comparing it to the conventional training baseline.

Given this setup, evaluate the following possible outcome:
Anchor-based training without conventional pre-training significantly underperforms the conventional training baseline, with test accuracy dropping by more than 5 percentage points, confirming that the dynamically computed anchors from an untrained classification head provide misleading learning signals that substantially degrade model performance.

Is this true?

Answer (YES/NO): NO